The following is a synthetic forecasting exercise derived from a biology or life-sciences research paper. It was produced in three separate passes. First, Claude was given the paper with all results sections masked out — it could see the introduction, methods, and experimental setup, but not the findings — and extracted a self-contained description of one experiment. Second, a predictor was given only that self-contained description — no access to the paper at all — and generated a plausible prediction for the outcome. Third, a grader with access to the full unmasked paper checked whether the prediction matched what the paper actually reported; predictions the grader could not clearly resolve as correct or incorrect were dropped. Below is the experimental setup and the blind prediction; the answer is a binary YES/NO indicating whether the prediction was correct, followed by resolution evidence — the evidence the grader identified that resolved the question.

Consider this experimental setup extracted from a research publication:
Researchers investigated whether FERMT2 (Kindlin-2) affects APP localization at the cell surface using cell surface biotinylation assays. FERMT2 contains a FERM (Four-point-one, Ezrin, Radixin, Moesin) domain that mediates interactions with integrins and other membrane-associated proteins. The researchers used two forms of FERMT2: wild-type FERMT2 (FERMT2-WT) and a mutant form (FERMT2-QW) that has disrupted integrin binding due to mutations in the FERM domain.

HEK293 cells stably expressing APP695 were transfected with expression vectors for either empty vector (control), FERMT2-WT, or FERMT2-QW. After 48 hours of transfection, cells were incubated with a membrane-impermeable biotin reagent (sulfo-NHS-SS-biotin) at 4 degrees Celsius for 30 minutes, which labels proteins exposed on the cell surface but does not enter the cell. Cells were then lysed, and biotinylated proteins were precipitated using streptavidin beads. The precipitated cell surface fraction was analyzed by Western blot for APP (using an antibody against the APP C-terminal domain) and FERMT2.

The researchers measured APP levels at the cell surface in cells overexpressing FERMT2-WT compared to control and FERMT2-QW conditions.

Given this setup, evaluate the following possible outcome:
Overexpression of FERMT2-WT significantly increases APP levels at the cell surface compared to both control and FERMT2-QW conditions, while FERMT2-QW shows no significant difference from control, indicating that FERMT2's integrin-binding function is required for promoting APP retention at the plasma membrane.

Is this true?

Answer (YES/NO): NO